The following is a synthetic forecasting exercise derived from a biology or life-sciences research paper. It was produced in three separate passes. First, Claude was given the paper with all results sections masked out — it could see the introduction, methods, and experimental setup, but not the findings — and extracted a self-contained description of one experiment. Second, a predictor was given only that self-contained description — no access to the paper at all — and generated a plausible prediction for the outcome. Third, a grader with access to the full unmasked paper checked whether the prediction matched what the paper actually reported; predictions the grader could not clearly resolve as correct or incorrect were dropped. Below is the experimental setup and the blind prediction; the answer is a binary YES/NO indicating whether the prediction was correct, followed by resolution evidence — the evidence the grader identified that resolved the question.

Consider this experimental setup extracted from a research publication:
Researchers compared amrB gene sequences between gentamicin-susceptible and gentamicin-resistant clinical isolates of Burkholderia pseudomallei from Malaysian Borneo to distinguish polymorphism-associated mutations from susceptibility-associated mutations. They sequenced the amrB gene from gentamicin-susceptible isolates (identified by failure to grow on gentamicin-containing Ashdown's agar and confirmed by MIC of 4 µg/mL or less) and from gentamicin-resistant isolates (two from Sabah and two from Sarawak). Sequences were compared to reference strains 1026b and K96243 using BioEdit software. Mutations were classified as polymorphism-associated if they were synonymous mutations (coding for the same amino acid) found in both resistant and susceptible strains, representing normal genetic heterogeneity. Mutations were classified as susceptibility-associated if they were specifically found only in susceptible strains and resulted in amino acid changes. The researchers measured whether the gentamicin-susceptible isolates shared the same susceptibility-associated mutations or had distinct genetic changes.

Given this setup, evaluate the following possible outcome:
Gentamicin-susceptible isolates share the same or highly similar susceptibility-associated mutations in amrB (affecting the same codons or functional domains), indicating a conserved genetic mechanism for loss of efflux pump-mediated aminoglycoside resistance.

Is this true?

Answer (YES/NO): NO